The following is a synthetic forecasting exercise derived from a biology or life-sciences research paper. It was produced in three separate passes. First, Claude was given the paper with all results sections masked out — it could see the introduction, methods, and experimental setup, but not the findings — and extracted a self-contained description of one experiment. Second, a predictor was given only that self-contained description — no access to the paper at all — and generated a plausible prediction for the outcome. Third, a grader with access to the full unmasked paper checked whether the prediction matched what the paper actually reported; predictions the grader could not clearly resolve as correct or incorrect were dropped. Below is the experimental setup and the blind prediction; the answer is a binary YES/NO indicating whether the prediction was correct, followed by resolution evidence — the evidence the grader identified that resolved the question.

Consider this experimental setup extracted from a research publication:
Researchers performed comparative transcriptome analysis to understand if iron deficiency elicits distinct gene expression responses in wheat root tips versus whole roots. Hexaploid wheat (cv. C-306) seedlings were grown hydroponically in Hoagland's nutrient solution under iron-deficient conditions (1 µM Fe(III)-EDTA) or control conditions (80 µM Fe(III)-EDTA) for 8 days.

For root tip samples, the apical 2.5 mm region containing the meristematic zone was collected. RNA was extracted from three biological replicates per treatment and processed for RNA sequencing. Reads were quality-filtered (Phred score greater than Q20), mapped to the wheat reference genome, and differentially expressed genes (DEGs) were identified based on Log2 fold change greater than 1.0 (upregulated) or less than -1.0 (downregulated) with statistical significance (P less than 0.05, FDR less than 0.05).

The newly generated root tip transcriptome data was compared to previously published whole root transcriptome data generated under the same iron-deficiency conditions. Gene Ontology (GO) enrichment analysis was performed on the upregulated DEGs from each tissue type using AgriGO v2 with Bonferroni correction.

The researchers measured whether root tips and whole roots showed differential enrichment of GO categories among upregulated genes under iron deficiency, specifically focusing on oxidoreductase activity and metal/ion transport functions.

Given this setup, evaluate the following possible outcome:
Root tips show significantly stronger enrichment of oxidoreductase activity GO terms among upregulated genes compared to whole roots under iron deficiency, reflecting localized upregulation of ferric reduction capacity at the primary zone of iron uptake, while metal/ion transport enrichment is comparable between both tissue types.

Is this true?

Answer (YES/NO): NO